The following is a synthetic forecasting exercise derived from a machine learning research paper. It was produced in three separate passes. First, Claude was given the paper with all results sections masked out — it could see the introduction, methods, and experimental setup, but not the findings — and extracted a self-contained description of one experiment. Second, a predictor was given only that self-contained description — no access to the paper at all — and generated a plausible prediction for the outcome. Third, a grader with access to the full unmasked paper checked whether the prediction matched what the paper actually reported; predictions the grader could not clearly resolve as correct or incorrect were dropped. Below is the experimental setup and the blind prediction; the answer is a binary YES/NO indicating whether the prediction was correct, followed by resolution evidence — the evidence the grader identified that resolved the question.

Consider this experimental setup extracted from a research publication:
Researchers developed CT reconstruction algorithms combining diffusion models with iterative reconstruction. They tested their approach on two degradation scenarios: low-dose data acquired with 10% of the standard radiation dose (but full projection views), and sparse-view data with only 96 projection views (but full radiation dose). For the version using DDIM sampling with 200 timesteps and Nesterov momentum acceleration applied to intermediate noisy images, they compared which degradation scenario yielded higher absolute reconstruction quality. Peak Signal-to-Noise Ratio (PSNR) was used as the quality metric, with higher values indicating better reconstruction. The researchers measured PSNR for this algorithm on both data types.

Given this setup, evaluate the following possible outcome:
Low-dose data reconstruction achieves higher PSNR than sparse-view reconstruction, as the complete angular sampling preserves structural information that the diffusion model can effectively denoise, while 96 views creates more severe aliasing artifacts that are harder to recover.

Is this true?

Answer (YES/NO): YES